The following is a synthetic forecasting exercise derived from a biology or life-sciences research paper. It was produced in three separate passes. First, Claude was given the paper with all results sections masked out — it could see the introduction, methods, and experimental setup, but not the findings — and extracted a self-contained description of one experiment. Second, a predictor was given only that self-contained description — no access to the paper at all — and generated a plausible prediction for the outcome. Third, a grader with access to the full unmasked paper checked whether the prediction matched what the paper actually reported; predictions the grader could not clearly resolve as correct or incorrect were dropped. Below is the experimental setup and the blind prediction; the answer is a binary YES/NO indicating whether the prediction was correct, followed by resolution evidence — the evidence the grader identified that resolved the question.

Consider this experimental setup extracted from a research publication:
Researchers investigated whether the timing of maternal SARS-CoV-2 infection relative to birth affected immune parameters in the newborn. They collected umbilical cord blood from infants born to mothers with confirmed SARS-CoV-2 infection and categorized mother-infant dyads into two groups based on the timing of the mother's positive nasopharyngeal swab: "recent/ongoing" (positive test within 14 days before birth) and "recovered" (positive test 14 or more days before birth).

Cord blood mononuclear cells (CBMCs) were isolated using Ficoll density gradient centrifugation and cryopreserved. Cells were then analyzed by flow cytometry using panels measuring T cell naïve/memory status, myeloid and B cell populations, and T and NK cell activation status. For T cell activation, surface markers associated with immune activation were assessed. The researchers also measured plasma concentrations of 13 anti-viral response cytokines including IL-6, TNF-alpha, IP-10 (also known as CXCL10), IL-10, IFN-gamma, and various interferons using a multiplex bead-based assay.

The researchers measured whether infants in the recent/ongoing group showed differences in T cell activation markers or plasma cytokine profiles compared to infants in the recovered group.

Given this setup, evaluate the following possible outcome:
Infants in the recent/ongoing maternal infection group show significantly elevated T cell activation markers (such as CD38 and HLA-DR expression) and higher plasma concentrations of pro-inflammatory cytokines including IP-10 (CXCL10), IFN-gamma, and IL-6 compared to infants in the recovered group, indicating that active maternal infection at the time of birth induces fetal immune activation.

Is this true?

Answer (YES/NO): NO